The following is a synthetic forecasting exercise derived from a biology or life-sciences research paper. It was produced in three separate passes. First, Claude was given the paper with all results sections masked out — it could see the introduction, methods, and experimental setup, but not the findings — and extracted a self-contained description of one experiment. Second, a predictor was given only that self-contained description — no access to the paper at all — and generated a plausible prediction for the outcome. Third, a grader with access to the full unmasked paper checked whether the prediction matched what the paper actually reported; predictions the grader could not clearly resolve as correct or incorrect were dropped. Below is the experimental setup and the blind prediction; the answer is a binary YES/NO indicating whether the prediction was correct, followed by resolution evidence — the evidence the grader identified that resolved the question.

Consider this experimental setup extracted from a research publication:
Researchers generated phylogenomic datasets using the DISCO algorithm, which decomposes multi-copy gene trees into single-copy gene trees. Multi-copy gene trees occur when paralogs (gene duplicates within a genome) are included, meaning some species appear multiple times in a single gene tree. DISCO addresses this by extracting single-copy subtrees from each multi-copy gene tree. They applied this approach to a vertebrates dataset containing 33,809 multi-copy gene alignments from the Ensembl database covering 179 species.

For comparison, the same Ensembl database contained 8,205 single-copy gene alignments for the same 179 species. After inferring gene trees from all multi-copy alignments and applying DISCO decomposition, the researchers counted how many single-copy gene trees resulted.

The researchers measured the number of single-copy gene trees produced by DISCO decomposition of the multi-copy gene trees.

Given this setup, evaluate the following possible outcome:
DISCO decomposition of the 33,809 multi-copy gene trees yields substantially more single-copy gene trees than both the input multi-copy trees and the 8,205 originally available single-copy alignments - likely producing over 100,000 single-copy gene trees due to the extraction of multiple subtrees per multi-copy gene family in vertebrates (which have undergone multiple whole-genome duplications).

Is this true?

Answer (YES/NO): NO